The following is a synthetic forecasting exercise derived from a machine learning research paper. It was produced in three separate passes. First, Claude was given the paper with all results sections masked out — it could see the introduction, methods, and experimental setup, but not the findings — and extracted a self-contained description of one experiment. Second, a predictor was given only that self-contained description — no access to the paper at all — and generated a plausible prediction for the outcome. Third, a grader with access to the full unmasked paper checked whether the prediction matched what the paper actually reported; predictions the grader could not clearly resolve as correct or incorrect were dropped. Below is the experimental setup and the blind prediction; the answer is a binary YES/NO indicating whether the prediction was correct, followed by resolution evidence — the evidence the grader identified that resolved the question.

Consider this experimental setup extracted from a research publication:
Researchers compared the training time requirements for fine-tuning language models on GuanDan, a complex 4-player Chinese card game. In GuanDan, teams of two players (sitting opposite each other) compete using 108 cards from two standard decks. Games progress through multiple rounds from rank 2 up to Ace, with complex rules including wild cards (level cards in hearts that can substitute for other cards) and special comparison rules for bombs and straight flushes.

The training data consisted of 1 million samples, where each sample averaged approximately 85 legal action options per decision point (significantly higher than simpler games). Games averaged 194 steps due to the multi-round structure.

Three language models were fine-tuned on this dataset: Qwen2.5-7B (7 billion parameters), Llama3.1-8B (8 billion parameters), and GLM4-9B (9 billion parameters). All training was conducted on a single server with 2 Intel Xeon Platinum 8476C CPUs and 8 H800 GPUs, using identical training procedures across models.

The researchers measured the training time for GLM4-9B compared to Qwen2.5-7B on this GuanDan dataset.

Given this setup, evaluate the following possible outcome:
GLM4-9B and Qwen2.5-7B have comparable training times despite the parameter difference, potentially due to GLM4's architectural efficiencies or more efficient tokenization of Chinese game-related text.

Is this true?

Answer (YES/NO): NO